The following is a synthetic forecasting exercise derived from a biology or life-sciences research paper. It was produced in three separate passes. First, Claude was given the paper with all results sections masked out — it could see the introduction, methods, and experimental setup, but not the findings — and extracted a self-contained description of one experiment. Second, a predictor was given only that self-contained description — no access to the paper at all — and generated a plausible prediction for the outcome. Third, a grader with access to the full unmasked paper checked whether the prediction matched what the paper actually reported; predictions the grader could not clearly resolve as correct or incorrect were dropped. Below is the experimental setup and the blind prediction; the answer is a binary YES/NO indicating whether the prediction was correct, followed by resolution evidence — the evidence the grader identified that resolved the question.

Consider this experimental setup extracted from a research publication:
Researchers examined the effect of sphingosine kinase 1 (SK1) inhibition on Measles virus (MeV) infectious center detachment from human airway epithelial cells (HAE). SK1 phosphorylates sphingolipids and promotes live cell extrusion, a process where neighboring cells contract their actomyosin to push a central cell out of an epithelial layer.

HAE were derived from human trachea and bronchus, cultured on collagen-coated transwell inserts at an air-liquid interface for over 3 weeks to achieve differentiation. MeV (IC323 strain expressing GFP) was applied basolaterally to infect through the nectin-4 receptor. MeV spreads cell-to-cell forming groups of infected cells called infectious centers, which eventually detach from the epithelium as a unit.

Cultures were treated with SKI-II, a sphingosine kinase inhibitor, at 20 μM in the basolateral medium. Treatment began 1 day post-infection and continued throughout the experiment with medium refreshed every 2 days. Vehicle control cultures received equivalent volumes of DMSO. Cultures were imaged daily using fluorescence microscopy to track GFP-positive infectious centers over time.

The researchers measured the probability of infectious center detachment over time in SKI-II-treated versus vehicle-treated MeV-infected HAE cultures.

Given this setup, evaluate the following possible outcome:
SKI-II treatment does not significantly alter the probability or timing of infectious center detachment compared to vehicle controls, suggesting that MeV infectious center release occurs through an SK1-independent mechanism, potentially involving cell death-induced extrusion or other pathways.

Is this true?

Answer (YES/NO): NO